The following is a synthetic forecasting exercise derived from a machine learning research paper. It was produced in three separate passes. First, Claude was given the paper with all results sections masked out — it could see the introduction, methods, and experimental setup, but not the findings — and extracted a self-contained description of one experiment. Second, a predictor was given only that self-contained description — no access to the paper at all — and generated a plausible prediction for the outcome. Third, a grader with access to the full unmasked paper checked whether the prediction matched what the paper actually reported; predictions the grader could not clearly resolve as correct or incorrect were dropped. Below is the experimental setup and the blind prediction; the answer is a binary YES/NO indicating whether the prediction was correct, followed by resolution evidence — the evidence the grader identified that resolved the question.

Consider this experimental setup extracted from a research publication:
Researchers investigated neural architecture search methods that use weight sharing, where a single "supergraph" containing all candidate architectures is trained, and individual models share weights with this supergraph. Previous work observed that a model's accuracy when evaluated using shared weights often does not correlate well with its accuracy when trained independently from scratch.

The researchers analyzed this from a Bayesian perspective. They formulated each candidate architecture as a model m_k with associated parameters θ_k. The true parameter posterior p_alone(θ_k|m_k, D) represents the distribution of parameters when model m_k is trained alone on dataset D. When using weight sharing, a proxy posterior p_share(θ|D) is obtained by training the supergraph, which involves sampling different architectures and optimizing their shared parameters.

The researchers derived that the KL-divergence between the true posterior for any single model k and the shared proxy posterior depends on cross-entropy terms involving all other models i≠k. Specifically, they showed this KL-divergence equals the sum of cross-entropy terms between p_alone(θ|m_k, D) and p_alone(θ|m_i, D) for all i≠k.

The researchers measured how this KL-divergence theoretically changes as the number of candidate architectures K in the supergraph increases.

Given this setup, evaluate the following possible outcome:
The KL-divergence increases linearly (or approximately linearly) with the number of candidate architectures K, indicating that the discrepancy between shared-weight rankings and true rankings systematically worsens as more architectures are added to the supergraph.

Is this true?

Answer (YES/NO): YES